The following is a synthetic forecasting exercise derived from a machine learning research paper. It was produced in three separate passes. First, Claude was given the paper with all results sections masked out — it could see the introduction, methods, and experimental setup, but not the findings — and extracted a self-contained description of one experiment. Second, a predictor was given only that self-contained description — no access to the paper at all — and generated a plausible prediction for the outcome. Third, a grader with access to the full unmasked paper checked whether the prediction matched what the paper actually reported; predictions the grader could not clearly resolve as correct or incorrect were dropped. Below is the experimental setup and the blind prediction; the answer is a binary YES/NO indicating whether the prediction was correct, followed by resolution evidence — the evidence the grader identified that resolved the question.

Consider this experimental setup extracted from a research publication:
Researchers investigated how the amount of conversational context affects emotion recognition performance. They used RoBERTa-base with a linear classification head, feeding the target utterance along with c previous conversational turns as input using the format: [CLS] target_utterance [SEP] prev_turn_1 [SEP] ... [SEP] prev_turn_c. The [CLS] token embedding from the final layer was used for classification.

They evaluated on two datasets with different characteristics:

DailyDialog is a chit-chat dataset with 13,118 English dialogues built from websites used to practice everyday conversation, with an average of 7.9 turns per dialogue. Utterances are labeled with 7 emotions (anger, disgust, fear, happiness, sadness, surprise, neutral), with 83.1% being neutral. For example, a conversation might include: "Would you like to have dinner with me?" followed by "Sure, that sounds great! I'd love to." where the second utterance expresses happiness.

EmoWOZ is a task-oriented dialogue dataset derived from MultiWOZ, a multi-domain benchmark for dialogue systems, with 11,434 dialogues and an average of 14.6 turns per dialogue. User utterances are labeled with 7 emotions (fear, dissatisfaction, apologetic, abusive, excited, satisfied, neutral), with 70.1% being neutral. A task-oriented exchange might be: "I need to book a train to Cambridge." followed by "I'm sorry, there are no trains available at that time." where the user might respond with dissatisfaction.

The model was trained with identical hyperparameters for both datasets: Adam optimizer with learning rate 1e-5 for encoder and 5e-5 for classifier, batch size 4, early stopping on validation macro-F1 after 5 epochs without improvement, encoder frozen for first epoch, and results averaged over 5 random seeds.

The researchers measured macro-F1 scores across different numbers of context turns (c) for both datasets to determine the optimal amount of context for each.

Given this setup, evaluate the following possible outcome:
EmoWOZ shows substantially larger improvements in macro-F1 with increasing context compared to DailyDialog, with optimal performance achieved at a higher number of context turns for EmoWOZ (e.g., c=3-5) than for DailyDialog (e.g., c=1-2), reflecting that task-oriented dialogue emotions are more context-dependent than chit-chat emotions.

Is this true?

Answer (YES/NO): NO